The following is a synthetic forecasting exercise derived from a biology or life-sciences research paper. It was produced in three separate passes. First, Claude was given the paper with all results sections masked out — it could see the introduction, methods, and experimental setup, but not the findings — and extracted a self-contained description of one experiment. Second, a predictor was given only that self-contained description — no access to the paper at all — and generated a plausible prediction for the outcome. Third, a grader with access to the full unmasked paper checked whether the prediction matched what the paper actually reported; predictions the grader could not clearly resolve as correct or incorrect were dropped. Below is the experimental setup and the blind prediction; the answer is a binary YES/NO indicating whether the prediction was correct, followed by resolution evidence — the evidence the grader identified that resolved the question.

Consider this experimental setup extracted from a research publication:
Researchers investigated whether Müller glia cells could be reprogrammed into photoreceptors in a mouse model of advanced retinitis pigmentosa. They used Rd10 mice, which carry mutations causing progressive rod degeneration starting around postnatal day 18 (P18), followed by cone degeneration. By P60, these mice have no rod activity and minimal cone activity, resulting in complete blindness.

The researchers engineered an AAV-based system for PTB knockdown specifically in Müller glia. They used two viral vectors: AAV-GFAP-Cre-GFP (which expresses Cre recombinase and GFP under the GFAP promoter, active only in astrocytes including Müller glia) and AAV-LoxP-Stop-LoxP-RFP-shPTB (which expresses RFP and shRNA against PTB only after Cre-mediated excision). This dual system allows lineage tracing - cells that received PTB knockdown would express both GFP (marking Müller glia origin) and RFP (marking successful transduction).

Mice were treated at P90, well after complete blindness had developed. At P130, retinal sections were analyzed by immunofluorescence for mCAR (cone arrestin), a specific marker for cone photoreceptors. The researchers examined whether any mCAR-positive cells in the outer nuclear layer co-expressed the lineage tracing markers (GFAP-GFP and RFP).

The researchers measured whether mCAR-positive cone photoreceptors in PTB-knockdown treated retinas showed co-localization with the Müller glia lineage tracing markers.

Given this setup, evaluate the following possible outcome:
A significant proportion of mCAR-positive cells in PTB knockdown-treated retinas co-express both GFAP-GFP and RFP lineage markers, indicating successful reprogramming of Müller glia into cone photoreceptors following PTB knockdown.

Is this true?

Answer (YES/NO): NO